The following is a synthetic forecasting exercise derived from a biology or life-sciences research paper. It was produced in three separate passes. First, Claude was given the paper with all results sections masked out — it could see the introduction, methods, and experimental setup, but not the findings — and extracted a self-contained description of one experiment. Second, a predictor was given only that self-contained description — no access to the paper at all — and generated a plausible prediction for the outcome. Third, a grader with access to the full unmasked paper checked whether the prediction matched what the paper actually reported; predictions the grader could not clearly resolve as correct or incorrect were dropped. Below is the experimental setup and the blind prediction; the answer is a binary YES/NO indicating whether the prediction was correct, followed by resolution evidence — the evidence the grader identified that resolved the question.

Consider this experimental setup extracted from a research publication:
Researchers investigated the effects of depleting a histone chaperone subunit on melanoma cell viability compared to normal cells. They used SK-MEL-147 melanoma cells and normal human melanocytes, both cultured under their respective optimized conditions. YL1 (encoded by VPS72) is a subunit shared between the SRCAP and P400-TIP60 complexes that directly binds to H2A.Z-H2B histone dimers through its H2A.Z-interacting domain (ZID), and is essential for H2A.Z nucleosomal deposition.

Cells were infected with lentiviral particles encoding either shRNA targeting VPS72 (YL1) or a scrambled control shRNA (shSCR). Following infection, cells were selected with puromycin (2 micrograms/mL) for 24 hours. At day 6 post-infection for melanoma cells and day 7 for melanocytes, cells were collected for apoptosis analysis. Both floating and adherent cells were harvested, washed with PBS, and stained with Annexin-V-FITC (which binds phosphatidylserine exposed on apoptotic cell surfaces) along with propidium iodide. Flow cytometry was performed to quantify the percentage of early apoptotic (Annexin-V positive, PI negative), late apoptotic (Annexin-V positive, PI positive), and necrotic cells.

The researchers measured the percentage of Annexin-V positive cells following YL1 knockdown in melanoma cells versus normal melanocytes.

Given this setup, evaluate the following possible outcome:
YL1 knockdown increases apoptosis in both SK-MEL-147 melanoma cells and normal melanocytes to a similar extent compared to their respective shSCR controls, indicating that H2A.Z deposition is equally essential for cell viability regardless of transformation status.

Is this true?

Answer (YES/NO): NO